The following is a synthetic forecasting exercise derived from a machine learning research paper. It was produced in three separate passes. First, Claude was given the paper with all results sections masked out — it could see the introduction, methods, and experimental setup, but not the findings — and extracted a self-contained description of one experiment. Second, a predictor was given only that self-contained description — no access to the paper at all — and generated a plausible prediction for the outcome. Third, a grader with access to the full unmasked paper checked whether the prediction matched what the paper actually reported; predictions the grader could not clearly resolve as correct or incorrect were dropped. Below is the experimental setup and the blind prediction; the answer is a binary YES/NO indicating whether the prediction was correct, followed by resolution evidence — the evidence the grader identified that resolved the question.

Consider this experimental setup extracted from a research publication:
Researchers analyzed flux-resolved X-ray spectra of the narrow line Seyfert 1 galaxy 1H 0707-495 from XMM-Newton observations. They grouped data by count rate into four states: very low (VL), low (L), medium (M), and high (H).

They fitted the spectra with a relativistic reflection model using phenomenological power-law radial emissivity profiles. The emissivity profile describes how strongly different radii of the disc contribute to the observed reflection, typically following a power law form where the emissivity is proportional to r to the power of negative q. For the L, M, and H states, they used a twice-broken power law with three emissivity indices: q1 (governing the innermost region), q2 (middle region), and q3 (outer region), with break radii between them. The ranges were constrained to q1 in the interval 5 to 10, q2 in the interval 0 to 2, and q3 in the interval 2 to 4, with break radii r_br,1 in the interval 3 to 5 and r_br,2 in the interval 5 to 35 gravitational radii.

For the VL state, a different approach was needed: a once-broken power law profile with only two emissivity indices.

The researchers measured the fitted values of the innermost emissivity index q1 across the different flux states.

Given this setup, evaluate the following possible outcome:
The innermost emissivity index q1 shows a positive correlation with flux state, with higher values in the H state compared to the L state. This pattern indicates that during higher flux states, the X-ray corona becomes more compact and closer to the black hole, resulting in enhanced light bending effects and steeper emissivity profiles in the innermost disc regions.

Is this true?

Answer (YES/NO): NO